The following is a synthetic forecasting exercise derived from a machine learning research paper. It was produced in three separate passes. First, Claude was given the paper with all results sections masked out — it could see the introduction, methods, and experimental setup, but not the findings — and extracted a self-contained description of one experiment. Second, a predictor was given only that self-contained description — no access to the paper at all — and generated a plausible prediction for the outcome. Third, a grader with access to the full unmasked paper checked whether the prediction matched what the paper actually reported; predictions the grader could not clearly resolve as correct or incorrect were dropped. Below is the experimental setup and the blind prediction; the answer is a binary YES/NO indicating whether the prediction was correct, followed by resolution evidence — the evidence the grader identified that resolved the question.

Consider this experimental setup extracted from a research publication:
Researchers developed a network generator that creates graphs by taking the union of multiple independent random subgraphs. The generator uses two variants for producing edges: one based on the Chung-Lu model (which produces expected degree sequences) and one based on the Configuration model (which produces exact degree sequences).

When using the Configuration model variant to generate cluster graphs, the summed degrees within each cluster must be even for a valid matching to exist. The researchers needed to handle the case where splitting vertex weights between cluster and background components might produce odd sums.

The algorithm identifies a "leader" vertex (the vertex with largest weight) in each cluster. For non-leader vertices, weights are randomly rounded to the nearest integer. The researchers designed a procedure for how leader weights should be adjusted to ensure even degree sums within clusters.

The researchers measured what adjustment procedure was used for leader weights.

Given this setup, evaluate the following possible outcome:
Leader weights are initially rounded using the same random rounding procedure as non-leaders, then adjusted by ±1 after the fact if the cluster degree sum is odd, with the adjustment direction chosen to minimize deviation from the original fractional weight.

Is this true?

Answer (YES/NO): NO